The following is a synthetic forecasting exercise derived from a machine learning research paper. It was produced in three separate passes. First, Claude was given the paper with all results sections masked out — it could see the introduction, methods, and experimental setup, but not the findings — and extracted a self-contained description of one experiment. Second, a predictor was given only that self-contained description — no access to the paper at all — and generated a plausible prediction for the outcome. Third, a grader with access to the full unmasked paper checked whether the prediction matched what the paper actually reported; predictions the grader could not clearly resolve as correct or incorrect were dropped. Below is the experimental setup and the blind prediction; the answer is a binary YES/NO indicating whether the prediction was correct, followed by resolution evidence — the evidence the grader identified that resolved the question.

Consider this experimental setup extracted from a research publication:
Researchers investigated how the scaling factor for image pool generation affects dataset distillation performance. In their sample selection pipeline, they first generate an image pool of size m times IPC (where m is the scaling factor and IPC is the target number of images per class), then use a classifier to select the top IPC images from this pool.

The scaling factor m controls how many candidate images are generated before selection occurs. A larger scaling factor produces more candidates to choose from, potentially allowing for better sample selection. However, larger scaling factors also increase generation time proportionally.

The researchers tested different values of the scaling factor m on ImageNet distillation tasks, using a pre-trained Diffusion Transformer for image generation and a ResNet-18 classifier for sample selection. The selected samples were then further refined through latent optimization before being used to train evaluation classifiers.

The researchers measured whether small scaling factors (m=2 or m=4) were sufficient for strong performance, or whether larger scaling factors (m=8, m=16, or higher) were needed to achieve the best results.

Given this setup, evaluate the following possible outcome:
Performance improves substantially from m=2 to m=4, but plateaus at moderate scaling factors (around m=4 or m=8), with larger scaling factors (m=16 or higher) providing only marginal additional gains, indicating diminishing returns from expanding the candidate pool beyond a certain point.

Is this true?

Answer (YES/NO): NO